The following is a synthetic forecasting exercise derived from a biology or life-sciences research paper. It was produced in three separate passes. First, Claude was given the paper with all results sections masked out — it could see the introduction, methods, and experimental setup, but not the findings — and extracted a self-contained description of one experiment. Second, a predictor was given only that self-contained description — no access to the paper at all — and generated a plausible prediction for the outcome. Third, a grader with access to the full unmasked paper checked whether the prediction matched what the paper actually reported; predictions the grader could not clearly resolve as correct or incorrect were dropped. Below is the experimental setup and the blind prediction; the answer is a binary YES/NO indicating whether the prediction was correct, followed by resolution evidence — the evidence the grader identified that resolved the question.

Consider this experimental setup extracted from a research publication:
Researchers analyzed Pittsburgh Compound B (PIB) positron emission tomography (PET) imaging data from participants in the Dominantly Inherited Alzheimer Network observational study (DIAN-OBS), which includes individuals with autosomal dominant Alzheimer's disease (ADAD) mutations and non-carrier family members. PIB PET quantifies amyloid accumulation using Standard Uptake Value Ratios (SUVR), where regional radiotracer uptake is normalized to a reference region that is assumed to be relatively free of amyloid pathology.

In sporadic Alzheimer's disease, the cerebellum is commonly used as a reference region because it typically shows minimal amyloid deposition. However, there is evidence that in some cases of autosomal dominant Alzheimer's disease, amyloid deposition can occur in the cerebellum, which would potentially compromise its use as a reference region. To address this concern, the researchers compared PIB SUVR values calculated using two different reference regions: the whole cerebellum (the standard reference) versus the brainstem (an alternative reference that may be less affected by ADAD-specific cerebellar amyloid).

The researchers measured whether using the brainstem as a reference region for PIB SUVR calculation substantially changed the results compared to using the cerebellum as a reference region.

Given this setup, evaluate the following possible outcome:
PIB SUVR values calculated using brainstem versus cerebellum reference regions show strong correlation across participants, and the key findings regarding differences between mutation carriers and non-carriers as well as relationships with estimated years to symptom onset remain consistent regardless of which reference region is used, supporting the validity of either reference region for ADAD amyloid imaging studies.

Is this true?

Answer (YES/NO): YES